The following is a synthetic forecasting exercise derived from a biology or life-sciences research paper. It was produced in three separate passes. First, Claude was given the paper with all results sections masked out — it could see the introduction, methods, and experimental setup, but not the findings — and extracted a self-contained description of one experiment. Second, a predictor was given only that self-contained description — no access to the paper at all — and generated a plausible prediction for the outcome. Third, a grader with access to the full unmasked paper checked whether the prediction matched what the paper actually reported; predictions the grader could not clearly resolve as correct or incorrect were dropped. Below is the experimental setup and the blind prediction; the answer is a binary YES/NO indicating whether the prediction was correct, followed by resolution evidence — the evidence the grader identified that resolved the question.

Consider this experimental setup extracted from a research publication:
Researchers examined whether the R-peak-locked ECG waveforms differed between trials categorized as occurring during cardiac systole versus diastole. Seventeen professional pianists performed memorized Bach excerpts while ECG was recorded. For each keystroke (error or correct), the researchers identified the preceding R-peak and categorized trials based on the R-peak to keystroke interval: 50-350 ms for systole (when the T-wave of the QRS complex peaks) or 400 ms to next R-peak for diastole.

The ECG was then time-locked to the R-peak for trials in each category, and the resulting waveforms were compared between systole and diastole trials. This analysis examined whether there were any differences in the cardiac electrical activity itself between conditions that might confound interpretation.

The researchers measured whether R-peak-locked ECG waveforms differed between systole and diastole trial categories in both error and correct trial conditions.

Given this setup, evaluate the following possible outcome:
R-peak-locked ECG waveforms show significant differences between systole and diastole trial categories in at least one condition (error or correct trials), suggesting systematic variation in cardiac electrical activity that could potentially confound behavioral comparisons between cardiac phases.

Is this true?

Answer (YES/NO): NO